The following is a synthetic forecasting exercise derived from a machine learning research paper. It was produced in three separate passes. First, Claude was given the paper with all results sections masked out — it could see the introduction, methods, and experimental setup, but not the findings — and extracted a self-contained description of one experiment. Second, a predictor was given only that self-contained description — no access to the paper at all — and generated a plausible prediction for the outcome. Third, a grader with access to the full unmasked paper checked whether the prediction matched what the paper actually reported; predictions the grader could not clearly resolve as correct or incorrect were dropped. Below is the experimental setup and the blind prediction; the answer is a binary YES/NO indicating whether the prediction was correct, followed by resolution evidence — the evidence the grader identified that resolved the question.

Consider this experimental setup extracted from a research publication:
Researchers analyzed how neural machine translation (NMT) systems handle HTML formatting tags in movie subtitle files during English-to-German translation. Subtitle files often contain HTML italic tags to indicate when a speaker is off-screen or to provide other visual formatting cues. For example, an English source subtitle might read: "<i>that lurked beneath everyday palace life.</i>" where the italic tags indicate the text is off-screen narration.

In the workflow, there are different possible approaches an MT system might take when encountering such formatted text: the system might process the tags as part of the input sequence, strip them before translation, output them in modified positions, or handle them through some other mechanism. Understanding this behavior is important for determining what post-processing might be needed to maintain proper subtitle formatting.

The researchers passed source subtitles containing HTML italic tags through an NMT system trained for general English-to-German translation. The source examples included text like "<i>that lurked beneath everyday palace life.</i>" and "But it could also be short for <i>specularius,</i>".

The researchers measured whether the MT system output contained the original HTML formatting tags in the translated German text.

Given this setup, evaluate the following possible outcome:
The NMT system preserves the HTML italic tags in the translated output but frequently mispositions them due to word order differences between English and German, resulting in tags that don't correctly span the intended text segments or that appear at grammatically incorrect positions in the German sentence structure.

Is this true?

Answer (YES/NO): NO